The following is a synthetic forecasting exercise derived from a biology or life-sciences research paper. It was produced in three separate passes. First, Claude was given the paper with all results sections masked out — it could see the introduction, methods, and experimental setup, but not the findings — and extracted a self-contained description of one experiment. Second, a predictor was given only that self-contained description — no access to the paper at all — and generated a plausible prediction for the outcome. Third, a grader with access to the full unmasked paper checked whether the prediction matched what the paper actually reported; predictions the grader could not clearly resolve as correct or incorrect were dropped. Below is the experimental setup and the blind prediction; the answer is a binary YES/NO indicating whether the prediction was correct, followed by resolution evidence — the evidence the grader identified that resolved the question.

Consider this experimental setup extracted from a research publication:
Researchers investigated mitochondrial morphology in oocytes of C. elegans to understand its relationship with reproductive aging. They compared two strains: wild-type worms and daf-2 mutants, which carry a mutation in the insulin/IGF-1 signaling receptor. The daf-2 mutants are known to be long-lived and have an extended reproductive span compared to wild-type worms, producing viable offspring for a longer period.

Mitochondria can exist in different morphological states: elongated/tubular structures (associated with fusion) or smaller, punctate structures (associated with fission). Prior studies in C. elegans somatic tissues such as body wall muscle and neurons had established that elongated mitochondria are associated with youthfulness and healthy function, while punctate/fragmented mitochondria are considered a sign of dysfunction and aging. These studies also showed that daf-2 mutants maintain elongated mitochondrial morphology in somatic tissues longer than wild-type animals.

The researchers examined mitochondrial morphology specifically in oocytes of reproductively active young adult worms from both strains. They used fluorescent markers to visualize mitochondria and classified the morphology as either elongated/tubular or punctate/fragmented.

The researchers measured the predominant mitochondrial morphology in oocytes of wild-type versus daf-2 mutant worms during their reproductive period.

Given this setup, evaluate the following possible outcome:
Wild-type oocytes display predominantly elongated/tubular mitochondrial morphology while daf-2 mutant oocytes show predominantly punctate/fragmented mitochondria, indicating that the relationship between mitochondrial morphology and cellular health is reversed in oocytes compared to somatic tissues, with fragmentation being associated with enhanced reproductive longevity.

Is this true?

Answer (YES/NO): YES